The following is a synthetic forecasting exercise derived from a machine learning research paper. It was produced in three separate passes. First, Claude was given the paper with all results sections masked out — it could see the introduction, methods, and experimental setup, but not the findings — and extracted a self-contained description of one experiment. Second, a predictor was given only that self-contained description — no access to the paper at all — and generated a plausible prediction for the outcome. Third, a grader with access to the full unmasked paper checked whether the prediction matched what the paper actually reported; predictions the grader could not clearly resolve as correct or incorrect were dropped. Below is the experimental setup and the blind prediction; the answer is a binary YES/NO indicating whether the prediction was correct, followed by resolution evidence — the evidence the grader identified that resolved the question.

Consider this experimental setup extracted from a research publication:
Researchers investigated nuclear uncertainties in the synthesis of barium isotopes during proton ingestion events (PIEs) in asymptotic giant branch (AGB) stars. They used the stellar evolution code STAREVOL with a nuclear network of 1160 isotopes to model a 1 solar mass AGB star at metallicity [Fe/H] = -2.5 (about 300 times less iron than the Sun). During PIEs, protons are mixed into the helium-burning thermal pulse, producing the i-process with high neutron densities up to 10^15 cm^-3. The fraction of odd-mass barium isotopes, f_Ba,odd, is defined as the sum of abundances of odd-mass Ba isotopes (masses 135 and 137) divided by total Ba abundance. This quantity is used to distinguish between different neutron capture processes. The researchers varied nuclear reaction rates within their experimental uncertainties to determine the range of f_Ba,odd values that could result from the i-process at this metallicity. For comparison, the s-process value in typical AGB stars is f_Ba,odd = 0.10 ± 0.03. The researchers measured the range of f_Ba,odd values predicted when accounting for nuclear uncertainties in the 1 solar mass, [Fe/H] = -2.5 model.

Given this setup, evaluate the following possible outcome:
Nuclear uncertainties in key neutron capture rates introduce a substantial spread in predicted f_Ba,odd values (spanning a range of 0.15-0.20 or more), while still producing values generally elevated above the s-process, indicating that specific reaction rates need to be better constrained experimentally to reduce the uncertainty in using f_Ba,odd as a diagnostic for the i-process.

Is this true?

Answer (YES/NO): NO